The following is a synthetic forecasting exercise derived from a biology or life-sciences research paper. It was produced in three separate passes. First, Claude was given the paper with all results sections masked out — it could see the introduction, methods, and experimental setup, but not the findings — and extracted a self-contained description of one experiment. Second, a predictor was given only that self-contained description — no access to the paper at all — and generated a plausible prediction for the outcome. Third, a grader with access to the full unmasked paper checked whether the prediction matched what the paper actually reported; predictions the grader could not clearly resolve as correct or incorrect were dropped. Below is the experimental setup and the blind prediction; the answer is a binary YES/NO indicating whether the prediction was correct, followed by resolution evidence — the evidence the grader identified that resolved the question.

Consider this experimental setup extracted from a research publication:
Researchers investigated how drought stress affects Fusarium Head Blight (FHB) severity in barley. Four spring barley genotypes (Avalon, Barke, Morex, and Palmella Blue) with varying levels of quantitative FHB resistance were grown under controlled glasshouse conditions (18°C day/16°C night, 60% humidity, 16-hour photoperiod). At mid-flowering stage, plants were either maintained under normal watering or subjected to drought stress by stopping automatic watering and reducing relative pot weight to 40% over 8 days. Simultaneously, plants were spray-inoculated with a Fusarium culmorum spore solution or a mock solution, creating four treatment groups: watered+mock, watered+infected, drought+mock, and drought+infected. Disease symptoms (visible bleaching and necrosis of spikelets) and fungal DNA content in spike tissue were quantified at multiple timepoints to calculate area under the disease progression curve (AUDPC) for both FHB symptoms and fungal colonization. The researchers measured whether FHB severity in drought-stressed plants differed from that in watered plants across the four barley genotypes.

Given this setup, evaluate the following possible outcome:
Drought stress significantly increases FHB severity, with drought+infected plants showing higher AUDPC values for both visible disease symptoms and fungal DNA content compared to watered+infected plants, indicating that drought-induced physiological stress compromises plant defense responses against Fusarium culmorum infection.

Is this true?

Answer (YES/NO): NO